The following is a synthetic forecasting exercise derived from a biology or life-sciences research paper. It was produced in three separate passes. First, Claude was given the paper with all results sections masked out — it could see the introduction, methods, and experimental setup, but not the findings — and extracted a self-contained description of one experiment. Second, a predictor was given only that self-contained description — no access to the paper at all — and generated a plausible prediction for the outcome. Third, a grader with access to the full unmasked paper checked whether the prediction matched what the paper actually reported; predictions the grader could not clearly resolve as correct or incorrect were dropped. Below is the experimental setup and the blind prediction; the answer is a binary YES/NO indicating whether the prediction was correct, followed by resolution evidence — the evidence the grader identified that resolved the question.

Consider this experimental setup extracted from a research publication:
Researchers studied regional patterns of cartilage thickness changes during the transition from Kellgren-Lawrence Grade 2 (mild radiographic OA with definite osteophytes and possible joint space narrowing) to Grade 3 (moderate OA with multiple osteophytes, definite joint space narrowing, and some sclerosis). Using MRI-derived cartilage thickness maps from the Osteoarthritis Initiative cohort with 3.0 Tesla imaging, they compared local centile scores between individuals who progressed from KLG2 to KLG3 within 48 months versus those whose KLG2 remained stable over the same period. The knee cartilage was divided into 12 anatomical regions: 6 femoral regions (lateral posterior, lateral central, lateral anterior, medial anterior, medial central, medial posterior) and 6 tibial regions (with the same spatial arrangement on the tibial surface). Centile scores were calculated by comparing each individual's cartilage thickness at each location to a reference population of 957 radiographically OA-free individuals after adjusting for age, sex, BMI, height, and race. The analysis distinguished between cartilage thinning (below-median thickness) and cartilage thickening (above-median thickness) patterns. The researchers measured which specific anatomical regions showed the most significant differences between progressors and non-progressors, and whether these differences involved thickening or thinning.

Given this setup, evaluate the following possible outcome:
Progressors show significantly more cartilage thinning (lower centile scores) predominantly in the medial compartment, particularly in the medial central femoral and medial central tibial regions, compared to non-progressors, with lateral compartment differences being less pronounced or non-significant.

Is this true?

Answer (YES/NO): NO